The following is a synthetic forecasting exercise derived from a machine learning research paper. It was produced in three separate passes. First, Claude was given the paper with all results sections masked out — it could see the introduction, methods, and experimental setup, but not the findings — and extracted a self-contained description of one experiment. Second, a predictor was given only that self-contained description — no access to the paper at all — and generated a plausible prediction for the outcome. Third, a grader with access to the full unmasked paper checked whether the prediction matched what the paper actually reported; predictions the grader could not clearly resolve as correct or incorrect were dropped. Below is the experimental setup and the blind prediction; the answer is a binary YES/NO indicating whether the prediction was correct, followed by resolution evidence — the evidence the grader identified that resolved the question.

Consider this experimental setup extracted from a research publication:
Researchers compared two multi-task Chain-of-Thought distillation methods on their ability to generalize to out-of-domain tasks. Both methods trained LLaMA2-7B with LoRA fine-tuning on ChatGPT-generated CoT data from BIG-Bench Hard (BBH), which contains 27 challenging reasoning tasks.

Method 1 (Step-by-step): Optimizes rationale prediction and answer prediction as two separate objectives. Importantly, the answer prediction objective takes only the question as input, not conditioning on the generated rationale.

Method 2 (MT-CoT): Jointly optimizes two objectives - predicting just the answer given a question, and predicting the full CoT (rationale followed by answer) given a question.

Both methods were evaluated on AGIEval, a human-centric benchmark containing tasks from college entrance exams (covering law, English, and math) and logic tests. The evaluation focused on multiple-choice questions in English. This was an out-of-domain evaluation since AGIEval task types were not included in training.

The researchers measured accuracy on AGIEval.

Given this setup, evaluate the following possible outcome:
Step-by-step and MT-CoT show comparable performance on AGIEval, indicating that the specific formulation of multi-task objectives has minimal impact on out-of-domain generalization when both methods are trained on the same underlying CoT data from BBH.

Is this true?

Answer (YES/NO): NO